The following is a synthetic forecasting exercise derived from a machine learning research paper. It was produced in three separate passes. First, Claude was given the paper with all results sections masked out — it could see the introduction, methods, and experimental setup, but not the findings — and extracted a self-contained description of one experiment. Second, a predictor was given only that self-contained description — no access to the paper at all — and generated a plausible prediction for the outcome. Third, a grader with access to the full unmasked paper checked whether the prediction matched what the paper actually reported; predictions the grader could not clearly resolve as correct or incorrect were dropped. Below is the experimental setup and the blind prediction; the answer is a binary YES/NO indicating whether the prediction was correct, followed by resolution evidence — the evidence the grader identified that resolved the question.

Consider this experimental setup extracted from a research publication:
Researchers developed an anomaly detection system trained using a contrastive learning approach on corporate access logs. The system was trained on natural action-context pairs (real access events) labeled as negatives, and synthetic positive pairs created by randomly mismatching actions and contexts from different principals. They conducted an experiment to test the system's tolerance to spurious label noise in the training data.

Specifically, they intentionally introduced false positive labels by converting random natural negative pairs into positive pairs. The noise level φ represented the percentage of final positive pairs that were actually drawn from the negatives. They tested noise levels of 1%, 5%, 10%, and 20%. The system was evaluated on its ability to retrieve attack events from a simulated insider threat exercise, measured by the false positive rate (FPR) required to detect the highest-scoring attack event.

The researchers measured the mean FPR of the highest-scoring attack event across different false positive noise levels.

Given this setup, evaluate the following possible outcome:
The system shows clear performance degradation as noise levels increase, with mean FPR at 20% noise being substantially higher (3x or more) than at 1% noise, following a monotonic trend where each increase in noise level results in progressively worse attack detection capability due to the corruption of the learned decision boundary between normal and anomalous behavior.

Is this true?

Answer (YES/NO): NO